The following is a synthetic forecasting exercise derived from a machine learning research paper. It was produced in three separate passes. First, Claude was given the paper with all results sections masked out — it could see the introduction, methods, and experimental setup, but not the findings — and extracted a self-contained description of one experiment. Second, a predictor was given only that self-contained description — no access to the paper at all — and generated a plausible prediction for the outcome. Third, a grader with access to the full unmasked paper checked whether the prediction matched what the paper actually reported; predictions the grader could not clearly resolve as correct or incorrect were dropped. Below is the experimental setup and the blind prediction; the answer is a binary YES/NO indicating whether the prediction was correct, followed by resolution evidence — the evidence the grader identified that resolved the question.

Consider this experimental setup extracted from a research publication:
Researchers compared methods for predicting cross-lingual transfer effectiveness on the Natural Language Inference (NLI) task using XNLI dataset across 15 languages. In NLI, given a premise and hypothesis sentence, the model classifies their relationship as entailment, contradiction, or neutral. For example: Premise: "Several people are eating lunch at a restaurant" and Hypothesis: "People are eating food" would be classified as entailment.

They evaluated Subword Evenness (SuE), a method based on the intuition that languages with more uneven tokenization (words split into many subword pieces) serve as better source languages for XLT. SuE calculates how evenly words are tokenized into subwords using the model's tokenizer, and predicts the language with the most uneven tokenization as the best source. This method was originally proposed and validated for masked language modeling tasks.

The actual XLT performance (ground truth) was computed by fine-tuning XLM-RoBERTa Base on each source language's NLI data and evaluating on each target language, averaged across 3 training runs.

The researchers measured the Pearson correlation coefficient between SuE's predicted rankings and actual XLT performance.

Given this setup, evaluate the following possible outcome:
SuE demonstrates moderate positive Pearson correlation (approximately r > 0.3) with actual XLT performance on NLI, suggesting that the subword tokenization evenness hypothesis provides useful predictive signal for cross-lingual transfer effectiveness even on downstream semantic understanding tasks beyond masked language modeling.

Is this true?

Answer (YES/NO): NO